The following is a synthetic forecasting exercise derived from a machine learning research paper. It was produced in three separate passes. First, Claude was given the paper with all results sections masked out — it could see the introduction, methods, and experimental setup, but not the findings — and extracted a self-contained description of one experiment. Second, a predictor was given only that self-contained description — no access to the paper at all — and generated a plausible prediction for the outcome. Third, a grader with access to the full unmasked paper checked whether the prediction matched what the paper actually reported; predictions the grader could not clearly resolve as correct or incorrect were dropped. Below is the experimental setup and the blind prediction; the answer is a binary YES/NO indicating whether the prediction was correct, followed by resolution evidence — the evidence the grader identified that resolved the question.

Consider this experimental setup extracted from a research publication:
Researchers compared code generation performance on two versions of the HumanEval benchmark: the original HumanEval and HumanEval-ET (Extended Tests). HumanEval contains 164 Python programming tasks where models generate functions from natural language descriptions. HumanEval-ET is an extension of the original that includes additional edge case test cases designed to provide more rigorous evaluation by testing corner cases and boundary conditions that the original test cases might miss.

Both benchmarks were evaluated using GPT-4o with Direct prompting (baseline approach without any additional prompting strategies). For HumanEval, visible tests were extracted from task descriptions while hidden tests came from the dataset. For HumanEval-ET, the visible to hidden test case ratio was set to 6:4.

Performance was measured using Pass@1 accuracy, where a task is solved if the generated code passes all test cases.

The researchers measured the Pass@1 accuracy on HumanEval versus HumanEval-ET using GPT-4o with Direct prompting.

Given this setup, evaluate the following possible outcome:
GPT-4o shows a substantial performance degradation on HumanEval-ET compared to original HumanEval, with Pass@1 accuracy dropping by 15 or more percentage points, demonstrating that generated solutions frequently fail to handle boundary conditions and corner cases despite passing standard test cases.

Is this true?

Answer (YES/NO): NO